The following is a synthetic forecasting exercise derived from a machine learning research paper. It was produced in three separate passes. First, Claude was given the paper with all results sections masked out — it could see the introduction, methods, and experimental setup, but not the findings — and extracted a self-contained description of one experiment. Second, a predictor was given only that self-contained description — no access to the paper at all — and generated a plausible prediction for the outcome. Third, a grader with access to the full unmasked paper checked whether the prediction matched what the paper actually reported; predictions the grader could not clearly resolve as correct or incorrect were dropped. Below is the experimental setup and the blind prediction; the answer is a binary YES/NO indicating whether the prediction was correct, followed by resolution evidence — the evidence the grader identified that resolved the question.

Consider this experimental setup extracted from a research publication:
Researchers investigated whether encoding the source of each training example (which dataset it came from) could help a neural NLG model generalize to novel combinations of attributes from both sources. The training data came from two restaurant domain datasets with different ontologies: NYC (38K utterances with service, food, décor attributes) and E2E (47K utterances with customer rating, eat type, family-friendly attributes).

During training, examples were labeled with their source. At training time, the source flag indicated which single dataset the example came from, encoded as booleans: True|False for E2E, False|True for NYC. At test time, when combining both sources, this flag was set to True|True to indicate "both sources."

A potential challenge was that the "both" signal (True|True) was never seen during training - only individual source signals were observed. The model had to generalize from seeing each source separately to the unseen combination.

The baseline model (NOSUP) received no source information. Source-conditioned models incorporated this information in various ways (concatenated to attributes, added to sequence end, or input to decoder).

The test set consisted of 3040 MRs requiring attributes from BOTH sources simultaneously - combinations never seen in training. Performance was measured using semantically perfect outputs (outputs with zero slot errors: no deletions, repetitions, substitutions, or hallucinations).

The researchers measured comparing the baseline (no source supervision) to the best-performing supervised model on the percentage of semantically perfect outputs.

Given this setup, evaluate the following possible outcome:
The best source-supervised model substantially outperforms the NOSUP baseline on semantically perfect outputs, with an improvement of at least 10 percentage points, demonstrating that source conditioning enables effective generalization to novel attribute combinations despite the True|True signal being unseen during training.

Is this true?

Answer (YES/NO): NO